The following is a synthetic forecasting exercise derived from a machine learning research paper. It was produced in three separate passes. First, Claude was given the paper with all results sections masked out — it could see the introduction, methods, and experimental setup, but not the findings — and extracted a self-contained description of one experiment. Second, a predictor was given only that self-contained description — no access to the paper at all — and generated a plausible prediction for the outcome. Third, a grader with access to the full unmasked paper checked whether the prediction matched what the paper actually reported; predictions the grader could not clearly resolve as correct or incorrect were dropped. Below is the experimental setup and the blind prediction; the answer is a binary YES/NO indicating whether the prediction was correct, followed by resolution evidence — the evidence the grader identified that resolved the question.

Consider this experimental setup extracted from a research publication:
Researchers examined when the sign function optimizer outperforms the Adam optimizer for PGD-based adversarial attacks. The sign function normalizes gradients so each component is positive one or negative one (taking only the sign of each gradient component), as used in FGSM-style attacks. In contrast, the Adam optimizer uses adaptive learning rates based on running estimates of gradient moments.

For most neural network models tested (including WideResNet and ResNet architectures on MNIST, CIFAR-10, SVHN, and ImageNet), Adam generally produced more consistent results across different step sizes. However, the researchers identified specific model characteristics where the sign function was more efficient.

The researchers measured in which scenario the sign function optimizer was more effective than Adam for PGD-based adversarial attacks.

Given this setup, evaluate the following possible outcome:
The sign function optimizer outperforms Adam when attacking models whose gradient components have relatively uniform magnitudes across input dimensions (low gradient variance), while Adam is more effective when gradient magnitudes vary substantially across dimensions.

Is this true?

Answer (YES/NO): NO